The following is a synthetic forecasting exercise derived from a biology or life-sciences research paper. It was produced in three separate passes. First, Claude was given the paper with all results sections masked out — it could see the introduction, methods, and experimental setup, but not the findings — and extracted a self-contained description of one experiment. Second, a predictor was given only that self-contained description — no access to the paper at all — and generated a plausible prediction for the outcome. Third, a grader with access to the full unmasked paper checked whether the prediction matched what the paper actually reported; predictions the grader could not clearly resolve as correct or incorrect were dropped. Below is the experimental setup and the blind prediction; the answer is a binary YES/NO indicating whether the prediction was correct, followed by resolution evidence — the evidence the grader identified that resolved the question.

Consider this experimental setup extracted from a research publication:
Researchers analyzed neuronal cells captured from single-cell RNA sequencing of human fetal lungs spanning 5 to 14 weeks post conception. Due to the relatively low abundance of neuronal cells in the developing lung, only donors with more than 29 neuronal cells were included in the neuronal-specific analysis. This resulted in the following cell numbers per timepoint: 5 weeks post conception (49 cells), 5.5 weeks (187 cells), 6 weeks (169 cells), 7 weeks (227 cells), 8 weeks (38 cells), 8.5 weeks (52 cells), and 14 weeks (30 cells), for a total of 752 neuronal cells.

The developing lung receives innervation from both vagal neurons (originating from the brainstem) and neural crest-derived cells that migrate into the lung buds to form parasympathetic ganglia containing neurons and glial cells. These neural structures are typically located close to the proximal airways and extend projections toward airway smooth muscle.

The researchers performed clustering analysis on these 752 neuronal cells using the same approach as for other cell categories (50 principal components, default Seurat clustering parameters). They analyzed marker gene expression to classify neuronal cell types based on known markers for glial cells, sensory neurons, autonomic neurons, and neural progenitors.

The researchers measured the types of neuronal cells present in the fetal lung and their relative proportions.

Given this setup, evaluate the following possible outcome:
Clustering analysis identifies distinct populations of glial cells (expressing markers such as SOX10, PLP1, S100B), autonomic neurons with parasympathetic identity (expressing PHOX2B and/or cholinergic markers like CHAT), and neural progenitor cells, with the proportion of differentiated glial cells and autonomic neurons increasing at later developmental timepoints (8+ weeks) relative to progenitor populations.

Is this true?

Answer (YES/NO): NO